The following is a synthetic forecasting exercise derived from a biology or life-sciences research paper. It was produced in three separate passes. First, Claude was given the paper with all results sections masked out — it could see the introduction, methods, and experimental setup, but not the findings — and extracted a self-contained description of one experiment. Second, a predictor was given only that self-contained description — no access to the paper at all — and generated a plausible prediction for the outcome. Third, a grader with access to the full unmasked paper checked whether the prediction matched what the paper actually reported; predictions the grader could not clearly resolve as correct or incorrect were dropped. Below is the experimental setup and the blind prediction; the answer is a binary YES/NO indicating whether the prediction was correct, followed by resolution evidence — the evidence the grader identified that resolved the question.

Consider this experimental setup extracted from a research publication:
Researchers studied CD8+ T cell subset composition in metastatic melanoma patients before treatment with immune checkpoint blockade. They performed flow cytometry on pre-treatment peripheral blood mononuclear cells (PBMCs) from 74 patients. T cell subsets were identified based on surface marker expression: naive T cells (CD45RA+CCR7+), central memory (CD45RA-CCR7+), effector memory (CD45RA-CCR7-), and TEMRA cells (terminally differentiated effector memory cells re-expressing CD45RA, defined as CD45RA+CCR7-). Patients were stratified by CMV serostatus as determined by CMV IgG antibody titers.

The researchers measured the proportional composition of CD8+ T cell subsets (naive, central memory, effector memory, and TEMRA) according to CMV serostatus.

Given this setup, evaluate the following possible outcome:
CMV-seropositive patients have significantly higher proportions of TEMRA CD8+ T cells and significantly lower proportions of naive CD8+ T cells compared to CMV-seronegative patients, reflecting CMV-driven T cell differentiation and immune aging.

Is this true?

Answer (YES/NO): YES